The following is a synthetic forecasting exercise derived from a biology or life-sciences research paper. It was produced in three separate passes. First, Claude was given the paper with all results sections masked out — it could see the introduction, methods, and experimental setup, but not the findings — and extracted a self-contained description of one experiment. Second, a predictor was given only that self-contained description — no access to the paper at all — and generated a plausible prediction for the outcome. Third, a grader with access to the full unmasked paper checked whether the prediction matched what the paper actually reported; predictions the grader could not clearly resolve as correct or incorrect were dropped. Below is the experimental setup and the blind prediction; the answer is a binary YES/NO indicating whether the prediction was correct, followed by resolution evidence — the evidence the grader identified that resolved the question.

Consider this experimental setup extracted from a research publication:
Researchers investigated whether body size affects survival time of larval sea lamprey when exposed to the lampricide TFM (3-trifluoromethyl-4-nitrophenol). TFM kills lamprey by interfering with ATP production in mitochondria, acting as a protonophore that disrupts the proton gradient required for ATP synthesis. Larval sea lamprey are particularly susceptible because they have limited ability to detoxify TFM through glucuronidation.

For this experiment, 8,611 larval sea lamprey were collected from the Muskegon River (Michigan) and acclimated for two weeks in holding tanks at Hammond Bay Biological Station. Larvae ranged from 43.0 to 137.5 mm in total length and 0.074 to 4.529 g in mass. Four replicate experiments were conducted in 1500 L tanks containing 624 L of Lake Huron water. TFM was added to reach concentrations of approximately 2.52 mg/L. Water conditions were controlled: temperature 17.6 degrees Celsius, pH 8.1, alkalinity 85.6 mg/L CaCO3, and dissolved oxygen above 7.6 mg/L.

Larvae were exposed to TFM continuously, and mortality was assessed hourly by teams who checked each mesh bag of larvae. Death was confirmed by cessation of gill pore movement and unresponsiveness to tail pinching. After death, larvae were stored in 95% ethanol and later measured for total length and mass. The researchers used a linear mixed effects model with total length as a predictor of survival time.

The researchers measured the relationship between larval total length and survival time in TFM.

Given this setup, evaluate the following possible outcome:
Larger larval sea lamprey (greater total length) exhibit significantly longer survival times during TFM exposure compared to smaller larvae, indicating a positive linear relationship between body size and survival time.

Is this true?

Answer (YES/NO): YES